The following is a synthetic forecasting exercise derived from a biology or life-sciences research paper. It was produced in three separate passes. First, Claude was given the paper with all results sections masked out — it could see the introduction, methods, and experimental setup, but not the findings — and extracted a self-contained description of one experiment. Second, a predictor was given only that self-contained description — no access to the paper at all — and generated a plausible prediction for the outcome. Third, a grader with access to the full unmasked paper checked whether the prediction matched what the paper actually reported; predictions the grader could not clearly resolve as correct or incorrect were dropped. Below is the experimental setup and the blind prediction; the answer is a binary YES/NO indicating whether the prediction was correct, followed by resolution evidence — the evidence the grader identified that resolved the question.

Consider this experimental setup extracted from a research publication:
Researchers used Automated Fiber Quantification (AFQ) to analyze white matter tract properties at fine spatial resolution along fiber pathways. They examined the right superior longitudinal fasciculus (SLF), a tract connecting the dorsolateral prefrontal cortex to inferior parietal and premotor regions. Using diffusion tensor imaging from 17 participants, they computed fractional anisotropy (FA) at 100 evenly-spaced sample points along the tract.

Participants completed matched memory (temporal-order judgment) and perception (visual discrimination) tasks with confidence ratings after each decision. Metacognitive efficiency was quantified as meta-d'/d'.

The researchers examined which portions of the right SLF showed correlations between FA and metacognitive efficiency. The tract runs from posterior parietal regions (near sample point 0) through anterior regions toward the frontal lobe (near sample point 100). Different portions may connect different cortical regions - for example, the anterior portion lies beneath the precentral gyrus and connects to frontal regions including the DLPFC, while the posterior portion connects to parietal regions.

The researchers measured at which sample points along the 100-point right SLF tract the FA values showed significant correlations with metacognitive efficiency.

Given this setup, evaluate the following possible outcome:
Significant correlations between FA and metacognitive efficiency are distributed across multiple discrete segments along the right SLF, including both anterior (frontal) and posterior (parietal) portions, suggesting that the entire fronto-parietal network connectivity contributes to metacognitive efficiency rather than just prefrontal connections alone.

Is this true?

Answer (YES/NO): NO